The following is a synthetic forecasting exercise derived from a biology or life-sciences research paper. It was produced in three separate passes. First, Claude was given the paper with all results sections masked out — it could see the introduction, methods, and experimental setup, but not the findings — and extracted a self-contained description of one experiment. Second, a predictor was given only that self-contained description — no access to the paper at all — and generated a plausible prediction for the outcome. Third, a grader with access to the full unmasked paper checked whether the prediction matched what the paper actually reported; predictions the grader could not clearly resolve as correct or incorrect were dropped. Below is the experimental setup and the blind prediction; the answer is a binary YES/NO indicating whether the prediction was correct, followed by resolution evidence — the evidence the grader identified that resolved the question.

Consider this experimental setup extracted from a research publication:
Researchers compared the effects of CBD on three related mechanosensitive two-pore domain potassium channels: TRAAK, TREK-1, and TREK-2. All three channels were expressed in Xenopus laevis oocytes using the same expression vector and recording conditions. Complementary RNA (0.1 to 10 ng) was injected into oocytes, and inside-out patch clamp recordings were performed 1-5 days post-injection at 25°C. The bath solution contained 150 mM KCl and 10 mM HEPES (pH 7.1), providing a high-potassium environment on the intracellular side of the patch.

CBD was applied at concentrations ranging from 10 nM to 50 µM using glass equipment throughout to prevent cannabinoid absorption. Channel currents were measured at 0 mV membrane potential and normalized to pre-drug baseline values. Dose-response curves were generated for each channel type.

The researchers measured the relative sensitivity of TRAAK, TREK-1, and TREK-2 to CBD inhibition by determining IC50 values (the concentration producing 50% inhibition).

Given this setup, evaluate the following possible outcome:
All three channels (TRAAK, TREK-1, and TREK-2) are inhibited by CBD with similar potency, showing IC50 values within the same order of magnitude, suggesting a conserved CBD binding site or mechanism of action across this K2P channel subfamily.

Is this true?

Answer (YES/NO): NO